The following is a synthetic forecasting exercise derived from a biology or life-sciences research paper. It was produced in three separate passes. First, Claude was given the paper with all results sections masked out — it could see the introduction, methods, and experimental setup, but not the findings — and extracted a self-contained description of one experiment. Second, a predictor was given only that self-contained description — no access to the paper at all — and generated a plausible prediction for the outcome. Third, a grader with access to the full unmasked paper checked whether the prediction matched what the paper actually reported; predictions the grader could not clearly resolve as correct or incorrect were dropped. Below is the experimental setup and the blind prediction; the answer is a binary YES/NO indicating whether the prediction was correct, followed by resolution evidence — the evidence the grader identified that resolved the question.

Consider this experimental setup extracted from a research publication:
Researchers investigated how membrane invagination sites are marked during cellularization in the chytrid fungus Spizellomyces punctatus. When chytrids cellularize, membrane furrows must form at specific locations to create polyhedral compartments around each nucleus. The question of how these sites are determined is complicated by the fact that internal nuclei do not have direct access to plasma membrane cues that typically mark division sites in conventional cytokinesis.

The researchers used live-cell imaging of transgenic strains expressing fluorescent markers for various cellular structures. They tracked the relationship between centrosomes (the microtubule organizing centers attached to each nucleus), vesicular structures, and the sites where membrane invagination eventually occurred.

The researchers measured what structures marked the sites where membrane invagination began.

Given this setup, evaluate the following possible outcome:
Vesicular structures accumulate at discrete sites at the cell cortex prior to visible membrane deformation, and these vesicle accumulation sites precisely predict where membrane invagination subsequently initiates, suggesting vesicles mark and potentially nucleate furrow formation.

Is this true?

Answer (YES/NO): NO